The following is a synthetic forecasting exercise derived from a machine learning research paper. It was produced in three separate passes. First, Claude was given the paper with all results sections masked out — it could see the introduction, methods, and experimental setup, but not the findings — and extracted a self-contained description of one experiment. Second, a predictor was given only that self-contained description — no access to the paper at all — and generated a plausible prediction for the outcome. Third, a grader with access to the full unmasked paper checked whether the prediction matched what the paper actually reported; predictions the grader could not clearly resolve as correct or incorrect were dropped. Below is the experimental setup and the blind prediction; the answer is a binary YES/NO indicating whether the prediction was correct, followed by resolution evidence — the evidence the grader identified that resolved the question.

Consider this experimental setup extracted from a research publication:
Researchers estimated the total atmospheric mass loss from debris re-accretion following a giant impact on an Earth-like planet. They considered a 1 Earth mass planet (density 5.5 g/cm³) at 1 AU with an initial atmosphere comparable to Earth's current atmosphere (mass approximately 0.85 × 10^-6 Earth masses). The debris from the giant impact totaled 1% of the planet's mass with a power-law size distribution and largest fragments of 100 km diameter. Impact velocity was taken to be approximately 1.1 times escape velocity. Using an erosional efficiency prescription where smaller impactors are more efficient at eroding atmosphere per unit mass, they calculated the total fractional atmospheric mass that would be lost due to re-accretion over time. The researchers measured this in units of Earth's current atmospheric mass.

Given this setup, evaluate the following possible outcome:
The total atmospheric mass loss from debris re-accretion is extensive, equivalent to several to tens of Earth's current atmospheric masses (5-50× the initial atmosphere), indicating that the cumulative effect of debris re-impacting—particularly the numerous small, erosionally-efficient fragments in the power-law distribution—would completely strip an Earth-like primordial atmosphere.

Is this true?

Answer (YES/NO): YES